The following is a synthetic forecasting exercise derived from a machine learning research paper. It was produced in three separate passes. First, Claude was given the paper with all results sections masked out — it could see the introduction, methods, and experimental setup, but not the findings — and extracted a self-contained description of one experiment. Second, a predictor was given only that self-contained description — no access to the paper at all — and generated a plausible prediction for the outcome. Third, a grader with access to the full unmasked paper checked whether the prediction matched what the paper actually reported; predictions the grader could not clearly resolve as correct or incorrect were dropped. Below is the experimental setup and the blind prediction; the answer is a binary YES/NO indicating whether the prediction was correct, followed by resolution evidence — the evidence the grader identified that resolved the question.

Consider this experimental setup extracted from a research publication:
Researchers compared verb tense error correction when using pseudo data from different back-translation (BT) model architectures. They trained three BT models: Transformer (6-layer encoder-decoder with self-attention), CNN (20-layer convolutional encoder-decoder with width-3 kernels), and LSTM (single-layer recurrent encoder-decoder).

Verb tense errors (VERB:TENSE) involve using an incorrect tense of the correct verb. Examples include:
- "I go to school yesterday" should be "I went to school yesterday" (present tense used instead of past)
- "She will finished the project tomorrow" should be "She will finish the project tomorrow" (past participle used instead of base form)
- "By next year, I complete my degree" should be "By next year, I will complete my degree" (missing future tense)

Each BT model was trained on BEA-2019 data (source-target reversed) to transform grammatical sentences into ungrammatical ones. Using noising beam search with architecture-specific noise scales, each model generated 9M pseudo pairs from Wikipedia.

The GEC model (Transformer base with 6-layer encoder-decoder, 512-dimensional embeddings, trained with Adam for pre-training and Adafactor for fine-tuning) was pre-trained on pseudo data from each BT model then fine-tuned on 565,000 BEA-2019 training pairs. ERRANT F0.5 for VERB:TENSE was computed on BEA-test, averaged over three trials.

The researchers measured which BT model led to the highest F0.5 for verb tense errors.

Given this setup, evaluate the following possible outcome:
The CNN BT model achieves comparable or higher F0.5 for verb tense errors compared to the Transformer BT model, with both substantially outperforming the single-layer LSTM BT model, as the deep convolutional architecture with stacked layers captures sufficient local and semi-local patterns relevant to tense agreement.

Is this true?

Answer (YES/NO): NO